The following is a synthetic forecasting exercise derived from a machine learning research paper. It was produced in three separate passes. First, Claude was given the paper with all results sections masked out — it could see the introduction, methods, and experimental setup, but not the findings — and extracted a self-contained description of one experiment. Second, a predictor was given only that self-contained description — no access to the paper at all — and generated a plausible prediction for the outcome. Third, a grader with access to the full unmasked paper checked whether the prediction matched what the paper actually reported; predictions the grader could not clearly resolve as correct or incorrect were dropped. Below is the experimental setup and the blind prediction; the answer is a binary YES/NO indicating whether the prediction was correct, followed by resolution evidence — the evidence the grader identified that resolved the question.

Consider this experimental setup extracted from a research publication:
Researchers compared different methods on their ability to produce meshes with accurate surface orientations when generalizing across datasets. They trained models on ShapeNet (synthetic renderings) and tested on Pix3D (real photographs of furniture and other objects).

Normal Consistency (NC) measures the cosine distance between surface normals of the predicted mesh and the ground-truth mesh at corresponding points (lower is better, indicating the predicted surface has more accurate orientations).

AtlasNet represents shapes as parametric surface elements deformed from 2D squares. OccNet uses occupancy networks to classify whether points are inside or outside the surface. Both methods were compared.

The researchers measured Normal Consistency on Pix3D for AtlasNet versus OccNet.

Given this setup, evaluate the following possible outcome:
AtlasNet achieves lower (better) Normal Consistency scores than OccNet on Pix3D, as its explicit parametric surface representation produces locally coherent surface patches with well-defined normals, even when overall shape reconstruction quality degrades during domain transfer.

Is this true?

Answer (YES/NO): NO